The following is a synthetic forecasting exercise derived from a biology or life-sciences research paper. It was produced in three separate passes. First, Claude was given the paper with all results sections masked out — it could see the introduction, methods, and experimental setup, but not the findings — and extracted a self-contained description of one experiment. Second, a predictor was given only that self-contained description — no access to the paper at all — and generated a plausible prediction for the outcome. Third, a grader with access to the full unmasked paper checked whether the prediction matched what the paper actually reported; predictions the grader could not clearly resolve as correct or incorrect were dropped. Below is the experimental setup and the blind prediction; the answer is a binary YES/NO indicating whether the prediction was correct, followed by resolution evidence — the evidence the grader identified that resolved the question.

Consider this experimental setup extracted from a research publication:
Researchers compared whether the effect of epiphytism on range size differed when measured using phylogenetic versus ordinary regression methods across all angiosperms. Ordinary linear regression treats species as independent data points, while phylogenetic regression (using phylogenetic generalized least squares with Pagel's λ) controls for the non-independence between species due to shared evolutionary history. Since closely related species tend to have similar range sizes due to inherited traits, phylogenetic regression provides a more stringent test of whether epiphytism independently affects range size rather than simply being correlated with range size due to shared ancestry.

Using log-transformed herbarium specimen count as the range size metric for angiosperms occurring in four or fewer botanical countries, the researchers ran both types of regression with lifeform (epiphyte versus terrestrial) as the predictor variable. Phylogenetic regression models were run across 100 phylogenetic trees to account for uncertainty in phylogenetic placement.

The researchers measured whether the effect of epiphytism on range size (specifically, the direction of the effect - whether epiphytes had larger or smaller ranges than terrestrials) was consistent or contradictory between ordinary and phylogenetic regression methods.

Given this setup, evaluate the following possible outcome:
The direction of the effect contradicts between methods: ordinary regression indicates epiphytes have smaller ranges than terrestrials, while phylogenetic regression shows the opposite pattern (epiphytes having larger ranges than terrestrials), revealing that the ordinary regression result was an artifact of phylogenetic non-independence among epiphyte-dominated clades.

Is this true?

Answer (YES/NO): YES